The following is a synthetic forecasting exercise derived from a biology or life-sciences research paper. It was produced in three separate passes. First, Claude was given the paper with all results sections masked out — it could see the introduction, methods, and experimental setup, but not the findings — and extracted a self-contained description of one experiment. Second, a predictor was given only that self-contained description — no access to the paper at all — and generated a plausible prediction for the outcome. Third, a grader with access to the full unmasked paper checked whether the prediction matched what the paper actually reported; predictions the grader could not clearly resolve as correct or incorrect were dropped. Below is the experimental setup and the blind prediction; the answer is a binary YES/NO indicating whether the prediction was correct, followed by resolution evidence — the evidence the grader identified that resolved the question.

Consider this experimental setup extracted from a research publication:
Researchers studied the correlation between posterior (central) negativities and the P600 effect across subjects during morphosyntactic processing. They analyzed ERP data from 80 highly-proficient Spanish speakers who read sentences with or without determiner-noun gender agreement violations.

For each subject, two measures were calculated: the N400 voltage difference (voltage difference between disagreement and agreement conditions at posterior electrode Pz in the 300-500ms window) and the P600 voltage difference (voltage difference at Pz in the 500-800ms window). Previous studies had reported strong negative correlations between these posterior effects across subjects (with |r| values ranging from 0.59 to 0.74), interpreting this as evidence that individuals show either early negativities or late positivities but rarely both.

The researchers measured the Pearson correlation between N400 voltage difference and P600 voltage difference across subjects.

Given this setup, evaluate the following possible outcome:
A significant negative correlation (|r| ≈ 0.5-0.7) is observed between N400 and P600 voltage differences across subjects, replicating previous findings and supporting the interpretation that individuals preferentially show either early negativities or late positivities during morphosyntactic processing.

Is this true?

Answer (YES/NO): NO